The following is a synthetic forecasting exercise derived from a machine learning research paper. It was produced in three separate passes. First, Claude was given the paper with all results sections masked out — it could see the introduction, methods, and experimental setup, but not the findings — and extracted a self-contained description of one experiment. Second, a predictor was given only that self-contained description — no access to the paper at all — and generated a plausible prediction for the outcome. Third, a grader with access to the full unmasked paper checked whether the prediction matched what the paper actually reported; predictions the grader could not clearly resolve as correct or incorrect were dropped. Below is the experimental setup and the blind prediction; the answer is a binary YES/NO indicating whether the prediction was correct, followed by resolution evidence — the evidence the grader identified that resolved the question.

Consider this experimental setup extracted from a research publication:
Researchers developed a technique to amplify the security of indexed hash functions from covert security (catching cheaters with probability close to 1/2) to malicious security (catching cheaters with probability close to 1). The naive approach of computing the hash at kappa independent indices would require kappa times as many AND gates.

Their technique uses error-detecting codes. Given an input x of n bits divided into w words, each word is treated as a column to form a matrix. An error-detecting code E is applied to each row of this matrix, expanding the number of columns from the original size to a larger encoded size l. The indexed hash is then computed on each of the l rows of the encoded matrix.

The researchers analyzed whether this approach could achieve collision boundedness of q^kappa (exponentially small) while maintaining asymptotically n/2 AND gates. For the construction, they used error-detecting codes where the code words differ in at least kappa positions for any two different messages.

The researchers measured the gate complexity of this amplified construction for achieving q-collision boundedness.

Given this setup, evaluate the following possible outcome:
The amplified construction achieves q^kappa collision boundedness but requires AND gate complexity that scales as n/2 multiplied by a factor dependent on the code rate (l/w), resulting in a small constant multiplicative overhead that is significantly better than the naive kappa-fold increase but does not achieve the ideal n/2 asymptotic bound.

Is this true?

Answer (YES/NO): NO